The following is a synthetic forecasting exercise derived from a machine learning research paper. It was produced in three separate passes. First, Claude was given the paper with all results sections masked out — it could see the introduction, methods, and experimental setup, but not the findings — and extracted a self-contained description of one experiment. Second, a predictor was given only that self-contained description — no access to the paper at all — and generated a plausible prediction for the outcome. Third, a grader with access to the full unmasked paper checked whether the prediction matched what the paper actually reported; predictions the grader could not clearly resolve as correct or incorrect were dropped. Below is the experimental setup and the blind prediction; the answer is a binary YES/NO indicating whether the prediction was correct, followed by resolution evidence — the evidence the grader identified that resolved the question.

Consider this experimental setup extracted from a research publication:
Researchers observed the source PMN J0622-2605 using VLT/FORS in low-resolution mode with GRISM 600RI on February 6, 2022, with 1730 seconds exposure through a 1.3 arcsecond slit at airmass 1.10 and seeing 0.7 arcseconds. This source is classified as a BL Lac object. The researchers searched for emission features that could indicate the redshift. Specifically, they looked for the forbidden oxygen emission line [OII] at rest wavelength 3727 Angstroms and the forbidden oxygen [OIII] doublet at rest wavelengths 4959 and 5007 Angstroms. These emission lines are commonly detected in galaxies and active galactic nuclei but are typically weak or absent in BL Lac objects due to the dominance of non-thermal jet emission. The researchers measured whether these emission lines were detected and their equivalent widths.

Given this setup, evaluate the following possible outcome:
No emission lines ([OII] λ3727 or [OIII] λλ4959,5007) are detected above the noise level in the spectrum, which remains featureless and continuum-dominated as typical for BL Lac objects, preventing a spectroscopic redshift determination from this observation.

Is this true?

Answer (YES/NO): NO